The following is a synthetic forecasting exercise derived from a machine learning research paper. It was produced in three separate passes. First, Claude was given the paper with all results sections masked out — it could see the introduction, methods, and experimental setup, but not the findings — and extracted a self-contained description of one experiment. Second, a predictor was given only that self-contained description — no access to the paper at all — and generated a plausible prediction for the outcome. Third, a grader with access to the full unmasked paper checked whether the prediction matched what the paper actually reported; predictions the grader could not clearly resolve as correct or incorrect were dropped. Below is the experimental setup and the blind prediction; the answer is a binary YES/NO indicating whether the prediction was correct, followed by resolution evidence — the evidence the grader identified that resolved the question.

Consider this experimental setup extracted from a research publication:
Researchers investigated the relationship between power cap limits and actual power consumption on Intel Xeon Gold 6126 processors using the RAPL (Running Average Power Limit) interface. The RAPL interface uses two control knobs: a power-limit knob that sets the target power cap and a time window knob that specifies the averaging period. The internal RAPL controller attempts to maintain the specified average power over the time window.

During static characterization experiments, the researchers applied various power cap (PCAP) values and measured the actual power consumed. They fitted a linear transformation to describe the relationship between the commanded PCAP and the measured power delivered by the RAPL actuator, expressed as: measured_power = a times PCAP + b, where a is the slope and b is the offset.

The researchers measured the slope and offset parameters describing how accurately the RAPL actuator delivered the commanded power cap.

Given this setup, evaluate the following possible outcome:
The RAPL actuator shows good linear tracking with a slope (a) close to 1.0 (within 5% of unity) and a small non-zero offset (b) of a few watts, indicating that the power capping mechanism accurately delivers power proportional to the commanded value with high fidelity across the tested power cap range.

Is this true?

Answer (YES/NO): NO